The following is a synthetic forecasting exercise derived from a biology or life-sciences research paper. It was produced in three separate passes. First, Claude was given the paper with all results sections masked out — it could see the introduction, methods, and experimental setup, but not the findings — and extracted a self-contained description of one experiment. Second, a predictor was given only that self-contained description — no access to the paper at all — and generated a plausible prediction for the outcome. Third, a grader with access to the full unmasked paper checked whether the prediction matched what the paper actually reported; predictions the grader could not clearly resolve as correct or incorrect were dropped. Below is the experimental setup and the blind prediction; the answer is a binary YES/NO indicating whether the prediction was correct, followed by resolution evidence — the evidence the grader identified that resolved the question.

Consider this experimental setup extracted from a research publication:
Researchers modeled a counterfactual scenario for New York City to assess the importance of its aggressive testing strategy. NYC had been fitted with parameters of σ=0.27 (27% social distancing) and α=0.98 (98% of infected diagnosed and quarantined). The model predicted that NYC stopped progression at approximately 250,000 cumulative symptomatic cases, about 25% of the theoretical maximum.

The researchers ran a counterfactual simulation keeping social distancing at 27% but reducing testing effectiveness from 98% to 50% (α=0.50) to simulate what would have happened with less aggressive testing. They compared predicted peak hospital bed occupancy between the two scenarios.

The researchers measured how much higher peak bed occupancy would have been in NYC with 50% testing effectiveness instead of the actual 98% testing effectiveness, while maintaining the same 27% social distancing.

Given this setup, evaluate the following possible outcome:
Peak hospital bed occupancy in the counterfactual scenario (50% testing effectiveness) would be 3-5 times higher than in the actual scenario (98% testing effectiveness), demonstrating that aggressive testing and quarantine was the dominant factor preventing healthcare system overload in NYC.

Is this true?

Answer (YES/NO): YES